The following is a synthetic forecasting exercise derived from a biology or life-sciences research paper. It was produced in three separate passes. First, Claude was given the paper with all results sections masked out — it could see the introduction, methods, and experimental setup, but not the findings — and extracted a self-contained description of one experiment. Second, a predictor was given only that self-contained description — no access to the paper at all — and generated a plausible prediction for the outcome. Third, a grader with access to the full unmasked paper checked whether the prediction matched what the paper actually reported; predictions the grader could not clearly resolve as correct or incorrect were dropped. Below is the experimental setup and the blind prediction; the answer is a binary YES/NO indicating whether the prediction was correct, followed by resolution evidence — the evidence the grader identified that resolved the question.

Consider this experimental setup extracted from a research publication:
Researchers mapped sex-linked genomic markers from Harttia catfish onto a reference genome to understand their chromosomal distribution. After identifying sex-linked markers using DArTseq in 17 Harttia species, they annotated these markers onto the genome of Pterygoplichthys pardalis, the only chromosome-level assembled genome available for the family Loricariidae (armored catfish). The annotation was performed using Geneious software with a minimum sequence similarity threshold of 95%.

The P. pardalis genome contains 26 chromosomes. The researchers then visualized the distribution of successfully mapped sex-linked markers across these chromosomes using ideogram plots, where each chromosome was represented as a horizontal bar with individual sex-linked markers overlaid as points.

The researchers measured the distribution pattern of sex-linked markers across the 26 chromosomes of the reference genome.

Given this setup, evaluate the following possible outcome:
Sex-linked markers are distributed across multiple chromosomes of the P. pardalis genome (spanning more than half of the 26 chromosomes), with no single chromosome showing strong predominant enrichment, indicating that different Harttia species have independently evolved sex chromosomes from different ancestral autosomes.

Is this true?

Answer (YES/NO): NO